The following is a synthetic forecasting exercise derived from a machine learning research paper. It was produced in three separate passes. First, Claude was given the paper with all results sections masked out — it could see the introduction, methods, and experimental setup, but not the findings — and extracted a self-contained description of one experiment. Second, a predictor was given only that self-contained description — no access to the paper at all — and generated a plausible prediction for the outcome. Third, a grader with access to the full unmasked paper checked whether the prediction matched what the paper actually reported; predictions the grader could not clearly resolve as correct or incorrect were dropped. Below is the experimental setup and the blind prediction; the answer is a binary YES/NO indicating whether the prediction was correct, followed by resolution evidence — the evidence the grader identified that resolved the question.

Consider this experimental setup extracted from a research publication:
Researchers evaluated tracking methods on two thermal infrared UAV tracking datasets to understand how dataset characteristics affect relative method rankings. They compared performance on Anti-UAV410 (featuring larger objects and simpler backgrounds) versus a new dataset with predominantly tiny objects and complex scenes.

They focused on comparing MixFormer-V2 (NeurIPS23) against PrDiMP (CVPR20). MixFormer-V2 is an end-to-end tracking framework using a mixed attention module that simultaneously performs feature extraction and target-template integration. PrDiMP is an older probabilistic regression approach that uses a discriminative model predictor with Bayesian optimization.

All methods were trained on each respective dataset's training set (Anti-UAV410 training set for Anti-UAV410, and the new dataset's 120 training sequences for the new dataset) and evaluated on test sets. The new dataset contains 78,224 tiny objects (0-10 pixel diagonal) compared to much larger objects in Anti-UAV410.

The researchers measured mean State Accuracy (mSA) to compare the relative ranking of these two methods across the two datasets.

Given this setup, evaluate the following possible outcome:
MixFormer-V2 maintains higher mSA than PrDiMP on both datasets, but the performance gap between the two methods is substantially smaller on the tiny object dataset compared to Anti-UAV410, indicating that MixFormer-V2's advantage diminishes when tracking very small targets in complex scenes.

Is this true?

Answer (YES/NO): NO